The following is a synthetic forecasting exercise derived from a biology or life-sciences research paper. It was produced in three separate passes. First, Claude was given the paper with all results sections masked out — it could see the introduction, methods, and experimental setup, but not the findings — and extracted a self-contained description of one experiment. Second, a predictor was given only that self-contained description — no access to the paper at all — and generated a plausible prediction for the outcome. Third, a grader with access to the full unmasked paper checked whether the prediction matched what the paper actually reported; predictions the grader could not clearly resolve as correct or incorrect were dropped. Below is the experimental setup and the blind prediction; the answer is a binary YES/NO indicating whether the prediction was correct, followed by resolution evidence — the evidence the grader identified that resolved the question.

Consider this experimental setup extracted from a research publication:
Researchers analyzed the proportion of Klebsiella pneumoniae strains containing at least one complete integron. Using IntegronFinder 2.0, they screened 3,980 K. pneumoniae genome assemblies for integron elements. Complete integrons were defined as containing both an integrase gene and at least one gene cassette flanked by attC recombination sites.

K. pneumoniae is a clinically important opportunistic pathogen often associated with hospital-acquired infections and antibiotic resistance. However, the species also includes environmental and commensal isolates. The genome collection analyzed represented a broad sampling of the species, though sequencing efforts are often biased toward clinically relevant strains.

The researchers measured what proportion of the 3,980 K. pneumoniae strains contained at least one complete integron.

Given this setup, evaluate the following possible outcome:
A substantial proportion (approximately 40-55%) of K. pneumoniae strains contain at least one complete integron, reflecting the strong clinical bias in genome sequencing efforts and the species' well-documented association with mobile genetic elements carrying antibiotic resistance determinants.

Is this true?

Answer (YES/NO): YES